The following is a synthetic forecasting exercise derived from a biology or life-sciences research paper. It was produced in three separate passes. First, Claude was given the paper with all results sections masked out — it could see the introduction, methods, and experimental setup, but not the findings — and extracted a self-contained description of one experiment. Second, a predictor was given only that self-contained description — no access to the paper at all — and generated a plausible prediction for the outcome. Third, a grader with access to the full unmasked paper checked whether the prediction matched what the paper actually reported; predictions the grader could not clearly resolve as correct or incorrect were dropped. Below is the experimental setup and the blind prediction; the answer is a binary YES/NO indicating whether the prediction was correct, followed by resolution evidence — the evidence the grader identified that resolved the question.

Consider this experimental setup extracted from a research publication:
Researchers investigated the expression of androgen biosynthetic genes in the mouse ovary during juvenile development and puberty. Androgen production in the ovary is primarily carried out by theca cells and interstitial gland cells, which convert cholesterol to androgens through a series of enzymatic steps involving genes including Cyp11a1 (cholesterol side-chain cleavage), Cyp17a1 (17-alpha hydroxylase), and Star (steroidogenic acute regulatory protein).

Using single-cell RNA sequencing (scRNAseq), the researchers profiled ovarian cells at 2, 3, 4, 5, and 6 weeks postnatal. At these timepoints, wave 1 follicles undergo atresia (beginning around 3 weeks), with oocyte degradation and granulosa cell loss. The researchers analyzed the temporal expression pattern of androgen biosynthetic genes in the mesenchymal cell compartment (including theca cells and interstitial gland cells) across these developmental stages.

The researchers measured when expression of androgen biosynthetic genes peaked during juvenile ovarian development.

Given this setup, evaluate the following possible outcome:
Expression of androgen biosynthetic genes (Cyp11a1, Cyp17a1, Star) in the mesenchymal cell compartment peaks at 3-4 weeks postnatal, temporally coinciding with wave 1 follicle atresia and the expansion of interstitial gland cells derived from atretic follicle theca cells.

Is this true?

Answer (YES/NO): NO